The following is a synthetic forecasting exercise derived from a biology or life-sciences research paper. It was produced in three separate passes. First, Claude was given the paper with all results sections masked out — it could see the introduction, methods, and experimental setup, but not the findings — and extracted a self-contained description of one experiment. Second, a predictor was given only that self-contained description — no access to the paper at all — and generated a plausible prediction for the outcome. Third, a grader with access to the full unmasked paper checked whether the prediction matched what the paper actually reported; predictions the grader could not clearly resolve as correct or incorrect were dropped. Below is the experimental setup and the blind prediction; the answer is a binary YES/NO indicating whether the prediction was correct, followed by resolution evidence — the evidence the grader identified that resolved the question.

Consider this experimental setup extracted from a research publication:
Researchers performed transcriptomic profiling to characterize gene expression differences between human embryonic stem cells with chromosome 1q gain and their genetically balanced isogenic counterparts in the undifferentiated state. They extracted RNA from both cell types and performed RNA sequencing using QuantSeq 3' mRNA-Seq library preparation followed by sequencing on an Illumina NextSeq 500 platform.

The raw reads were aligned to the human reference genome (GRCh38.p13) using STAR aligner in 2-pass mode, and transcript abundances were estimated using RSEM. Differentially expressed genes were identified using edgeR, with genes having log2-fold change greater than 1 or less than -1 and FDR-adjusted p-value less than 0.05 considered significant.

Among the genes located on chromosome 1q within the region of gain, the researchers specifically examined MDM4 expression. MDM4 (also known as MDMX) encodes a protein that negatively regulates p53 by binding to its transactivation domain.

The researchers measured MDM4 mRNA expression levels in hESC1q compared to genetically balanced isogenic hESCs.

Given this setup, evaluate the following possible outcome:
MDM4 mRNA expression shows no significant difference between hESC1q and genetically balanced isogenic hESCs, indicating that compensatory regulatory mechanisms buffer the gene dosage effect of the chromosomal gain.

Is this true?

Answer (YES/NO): NO